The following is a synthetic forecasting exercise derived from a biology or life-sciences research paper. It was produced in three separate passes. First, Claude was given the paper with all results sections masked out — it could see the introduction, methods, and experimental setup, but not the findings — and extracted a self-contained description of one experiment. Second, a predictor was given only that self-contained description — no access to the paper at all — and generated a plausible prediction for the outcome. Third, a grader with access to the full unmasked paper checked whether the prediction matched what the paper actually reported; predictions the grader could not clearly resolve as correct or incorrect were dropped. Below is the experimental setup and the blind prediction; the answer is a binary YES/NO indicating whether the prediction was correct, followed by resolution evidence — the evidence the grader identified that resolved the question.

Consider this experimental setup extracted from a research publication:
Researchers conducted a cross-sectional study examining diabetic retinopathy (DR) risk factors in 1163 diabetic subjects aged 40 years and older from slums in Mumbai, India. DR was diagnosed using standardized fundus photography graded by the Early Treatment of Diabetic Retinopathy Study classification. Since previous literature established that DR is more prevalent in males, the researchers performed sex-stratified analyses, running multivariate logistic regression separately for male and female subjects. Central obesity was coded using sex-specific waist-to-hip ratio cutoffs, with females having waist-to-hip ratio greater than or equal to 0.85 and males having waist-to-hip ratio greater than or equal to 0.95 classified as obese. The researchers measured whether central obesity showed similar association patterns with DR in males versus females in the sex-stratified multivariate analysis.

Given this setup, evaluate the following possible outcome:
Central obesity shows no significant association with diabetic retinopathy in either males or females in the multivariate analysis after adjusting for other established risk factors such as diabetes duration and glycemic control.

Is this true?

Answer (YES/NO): YES